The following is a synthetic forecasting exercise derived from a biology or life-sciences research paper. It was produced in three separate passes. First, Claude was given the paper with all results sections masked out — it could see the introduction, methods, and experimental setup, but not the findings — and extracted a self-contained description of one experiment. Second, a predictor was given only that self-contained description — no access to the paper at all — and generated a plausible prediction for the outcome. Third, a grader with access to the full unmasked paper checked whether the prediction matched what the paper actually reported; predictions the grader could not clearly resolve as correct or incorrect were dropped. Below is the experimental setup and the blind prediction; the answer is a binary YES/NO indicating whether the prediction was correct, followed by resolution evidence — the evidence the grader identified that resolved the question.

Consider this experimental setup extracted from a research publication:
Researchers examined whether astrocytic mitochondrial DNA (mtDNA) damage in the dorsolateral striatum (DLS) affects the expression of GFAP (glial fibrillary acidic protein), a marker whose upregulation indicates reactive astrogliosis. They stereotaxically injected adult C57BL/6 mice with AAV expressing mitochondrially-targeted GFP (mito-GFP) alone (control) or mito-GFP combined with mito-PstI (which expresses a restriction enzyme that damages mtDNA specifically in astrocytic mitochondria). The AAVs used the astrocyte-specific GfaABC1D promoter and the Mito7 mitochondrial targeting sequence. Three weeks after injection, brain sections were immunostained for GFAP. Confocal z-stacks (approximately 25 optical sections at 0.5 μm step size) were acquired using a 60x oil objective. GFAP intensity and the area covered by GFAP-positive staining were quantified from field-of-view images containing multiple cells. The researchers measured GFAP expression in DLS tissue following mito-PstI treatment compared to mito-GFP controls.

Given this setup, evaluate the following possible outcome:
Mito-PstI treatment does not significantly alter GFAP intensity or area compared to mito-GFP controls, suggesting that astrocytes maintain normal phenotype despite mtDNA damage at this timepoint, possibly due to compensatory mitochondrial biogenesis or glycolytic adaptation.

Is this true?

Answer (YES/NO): NO